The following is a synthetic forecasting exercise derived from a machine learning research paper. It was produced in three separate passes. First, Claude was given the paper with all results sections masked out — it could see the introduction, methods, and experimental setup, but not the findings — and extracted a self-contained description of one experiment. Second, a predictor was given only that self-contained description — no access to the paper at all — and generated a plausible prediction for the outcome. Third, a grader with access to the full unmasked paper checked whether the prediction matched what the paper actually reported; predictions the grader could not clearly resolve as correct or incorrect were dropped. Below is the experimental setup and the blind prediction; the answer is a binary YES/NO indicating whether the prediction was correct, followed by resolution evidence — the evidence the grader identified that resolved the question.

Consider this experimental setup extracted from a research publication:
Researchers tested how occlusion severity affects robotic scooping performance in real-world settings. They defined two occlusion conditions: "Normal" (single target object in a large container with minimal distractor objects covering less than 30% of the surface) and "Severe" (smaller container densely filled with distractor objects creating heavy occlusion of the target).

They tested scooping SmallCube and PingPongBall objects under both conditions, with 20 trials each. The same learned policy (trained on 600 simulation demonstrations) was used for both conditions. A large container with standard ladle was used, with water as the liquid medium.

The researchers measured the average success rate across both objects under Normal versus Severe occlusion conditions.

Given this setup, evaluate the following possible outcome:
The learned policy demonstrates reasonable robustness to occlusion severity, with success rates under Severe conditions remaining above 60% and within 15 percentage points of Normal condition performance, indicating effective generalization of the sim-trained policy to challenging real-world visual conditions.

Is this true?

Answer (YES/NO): NO